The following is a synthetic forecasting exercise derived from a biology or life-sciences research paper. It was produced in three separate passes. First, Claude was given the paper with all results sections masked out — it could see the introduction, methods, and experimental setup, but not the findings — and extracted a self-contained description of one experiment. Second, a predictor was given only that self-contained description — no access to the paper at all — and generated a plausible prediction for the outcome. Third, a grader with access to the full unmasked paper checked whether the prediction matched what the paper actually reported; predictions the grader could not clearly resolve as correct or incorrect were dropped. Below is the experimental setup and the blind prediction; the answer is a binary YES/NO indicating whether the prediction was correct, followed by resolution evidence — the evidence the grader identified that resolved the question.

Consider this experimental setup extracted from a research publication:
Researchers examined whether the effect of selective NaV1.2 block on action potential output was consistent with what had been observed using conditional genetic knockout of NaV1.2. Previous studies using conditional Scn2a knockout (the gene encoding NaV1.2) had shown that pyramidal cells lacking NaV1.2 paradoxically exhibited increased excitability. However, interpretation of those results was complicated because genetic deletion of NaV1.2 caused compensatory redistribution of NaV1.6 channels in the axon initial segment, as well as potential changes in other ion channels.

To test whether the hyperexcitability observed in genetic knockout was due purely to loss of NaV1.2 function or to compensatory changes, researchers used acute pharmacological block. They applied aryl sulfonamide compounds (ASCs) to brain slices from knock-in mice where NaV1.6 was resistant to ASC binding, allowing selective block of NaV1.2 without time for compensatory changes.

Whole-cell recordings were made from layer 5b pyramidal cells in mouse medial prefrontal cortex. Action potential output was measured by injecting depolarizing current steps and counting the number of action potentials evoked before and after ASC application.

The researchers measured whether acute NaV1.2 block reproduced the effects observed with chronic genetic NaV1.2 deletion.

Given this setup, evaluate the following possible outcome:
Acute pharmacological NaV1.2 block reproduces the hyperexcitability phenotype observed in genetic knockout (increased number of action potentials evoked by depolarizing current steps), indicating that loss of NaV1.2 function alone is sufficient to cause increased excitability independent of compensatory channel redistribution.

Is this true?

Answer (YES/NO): YES